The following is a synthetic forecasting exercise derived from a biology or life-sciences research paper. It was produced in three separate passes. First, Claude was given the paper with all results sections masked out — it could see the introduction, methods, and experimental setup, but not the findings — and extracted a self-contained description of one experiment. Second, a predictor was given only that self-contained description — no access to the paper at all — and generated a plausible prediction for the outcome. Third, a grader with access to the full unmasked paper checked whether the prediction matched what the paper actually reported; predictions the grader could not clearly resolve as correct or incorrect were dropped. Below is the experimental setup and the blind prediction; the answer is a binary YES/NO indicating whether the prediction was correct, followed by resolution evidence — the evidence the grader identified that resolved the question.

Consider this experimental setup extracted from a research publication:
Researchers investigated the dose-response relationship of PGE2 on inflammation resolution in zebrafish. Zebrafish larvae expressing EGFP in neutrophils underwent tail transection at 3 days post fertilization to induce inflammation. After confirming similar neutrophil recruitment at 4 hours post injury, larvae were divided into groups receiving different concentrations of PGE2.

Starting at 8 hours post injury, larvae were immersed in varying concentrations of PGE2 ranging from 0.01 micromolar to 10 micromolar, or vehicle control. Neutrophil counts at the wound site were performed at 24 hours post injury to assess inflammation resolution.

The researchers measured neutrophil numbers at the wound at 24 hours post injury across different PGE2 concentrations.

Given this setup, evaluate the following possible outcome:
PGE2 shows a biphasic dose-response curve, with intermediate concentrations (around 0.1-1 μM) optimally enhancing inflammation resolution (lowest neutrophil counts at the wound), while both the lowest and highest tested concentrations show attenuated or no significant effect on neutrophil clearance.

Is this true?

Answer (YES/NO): NO